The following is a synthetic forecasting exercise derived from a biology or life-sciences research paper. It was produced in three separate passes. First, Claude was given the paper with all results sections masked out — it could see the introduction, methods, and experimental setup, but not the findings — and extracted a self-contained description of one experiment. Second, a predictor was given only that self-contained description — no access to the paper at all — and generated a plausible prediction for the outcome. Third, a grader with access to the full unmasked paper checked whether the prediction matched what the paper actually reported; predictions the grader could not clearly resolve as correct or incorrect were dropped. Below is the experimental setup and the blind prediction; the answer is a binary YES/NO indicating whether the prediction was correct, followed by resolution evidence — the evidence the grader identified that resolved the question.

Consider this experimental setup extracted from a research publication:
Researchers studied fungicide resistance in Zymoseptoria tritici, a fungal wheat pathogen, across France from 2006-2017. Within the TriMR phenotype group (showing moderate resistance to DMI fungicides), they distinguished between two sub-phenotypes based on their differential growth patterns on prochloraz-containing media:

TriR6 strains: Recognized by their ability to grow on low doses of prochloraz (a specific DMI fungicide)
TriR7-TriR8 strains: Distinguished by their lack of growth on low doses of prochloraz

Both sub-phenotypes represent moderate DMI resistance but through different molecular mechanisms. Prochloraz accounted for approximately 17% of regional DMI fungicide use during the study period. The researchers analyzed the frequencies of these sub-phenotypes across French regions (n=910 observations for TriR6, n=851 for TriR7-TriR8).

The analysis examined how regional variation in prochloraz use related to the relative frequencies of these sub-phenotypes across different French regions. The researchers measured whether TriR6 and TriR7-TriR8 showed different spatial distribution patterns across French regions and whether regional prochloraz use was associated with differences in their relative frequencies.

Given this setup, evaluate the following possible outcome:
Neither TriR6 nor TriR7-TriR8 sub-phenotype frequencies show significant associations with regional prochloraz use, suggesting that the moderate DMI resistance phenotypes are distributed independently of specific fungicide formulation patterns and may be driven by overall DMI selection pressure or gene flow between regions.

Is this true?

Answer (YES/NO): NO